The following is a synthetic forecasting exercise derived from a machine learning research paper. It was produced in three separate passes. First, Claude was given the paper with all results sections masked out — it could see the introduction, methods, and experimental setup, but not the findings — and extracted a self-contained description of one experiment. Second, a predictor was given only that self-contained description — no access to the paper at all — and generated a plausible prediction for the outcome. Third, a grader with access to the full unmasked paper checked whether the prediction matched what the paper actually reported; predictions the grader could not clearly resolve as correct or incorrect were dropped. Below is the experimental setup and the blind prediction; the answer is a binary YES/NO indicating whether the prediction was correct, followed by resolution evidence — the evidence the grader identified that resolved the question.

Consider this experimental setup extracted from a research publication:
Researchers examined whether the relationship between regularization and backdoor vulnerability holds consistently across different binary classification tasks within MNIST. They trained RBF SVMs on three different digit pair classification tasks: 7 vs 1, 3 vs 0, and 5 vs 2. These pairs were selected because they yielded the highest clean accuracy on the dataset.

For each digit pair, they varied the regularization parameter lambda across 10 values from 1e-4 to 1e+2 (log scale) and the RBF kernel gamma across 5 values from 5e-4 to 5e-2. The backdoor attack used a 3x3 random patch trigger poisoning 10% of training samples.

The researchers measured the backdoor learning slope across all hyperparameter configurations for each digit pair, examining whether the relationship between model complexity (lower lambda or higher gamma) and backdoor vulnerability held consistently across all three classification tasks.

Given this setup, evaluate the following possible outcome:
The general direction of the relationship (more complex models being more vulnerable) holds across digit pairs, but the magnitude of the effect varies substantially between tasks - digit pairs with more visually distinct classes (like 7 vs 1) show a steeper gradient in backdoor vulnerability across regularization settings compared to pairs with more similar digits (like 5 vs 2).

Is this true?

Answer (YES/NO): NO